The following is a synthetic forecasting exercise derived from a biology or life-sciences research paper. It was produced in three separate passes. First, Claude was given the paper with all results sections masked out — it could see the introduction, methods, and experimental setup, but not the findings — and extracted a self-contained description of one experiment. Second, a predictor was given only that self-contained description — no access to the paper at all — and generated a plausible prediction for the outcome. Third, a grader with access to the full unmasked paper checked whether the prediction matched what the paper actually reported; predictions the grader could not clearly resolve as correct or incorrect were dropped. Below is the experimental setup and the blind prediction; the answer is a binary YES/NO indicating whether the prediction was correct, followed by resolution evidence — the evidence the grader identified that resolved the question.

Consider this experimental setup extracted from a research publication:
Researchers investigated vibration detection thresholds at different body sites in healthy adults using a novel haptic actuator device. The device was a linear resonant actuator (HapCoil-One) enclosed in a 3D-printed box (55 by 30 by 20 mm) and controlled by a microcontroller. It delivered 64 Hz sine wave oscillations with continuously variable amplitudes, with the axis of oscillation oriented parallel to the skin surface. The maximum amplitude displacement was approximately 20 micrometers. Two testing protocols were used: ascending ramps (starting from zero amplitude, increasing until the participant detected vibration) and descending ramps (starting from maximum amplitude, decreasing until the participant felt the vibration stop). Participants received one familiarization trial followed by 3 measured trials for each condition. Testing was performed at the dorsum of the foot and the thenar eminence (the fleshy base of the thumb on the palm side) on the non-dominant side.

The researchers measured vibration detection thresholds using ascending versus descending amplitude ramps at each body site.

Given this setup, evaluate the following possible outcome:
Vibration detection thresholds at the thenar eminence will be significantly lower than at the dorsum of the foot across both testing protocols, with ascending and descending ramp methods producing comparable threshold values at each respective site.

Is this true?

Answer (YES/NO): NO